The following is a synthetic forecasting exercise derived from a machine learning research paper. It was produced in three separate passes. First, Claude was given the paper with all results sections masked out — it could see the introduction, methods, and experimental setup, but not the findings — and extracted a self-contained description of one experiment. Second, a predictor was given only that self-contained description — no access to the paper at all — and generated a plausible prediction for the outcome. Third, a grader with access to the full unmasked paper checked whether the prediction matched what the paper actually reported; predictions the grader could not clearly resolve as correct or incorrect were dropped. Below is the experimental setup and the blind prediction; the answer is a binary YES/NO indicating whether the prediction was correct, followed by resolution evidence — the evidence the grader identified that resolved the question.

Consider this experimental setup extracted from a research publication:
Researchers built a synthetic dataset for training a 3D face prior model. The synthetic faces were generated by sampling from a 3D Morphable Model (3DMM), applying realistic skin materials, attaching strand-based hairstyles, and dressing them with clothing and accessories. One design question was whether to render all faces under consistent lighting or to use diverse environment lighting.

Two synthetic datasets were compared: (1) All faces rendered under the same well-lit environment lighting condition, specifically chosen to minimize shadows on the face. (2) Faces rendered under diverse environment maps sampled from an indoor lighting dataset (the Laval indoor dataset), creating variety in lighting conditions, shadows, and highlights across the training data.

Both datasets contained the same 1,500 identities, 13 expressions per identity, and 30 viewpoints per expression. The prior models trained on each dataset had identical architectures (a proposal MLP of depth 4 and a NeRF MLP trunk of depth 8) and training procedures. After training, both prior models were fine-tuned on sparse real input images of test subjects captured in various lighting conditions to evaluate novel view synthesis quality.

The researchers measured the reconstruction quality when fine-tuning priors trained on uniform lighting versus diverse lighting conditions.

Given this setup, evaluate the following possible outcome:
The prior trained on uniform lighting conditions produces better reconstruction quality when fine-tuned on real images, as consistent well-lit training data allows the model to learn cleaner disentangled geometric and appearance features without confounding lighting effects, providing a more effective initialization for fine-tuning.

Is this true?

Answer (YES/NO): NO